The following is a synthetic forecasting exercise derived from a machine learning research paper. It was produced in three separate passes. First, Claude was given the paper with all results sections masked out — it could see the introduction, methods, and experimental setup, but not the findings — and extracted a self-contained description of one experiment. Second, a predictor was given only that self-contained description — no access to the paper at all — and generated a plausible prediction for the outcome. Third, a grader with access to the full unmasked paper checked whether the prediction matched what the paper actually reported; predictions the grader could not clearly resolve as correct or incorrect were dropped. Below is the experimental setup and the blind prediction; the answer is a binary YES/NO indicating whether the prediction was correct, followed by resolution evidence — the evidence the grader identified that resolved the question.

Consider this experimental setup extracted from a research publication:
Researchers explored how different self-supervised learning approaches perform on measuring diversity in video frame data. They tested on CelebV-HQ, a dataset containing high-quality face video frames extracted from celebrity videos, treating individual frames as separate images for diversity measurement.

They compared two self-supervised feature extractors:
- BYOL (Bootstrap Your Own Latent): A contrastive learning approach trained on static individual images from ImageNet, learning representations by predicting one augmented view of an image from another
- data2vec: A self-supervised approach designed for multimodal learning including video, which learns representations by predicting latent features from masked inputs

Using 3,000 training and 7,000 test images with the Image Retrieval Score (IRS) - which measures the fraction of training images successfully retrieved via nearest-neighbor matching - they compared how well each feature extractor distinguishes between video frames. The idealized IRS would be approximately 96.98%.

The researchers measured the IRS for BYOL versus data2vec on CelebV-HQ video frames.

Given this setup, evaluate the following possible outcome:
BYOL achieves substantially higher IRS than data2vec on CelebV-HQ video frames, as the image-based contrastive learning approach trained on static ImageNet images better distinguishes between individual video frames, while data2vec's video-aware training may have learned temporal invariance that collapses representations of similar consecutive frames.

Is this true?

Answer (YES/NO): YES